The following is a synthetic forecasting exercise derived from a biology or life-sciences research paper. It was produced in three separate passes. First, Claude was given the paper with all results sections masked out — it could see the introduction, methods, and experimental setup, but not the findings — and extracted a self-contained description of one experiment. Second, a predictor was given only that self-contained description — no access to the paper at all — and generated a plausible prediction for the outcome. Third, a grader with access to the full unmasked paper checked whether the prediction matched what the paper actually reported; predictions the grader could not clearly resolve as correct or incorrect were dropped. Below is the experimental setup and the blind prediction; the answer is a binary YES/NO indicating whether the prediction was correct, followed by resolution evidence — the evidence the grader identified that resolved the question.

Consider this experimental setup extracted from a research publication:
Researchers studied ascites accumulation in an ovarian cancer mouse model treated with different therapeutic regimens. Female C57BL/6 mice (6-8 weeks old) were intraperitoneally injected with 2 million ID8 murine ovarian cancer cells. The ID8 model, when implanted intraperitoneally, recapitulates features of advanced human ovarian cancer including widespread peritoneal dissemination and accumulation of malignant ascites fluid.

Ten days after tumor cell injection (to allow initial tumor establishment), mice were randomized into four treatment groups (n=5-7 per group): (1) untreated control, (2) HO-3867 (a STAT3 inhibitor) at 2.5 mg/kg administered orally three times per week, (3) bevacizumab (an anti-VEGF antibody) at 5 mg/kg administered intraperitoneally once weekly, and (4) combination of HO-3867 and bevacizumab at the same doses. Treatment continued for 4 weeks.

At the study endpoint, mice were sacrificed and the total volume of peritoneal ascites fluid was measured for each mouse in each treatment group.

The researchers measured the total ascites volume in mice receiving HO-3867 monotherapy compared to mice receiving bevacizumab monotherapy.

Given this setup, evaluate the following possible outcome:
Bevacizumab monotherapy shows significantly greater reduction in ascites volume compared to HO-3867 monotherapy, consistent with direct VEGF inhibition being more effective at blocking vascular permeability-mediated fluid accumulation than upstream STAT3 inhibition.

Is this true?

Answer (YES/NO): NO